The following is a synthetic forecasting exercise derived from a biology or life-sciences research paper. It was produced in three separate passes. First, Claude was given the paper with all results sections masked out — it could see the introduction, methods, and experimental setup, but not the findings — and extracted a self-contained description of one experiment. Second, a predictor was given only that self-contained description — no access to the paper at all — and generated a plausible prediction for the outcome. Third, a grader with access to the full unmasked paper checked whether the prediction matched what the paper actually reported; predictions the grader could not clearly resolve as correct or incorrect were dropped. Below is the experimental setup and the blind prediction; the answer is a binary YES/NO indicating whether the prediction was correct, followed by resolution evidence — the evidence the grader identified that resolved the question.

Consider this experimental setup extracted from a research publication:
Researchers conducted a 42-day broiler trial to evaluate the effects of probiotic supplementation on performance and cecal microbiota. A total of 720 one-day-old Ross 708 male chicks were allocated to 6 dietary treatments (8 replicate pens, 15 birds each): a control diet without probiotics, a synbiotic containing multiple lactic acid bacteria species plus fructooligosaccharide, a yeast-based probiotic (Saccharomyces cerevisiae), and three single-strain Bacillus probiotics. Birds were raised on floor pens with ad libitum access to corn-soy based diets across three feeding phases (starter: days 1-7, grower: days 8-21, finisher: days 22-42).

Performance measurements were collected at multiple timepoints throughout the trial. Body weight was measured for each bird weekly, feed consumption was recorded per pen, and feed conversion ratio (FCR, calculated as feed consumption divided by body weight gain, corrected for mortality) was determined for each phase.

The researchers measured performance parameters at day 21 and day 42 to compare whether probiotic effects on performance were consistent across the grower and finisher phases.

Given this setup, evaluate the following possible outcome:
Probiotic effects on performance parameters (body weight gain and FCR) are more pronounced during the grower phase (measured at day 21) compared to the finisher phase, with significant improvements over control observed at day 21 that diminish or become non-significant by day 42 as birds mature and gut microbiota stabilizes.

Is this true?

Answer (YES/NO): NO